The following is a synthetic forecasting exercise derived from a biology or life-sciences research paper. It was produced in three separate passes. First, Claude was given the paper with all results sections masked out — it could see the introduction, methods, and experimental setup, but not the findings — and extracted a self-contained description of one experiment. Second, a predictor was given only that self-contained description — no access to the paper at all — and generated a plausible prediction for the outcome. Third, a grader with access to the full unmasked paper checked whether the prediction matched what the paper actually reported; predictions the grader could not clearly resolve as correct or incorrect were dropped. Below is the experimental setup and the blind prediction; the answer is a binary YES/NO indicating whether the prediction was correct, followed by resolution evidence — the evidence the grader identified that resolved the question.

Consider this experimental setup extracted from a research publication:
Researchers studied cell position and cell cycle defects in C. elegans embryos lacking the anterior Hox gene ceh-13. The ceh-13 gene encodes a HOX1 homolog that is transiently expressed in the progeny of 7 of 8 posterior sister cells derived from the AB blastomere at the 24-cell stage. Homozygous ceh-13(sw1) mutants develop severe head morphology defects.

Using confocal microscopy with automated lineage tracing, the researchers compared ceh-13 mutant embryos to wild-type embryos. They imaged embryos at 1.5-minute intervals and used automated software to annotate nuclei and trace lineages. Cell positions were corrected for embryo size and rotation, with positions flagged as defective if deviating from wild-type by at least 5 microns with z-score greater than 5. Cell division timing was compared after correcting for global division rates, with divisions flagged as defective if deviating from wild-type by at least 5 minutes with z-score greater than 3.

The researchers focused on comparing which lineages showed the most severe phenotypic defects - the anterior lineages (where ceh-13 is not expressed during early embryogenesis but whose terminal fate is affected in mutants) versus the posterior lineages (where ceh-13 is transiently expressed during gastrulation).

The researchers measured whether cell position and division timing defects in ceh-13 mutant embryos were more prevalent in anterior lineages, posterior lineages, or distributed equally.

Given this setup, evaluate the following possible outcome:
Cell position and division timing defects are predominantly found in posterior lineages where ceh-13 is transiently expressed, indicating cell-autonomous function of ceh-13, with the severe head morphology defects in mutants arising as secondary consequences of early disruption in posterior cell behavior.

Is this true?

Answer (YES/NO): YES